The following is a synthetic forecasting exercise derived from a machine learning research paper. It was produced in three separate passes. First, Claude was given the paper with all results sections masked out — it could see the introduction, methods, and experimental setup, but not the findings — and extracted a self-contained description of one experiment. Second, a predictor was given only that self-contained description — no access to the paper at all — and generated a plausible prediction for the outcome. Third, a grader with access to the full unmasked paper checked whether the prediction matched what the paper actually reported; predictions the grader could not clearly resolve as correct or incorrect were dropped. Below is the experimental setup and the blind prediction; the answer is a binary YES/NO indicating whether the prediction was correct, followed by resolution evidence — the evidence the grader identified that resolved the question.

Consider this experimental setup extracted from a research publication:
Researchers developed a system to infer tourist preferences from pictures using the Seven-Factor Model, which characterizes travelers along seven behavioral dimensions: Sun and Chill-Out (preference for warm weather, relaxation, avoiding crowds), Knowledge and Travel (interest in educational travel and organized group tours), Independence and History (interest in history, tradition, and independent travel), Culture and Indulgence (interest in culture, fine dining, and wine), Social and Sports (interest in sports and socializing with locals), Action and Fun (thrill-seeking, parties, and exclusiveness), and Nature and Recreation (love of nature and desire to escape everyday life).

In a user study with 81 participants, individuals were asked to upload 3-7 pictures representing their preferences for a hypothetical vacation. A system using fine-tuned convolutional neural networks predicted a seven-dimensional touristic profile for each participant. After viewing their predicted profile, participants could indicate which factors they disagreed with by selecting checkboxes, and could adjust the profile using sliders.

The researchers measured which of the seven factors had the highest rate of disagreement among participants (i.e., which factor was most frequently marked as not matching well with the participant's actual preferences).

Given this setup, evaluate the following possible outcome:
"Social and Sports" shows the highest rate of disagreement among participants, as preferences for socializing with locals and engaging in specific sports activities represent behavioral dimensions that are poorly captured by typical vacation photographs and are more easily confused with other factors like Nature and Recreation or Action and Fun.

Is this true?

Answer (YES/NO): NO